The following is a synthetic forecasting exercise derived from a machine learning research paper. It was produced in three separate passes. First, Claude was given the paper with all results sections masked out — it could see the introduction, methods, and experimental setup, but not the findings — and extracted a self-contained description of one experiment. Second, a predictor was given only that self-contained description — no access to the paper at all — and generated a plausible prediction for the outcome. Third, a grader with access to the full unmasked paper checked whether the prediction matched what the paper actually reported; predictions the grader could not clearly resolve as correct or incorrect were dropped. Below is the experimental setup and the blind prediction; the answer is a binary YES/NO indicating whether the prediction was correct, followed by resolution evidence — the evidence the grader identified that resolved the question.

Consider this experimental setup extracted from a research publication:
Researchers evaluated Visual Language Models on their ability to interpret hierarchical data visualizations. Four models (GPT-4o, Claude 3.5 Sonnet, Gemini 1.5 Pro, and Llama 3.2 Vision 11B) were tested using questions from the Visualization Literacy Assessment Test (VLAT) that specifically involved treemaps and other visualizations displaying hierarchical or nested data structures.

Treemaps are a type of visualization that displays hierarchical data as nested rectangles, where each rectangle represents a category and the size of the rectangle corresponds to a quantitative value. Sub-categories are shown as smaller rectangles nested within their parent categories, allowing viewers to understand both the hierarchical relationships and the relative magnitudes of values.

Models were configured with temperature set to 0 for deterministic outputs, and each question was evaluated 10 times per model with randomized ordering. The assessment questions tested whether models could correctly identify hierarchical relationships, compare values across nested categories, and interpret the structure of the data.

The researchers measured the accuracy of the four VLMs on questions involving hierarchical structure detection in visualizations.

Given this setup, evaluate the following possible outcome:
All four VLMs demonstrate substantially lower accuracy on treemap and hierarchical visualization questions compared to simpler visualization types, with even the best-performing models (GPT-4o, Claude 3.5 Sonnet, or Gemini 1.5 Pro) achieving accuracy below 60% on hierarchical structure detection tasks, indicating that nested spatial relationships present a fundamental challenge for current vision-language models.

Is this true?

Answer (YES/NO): NO